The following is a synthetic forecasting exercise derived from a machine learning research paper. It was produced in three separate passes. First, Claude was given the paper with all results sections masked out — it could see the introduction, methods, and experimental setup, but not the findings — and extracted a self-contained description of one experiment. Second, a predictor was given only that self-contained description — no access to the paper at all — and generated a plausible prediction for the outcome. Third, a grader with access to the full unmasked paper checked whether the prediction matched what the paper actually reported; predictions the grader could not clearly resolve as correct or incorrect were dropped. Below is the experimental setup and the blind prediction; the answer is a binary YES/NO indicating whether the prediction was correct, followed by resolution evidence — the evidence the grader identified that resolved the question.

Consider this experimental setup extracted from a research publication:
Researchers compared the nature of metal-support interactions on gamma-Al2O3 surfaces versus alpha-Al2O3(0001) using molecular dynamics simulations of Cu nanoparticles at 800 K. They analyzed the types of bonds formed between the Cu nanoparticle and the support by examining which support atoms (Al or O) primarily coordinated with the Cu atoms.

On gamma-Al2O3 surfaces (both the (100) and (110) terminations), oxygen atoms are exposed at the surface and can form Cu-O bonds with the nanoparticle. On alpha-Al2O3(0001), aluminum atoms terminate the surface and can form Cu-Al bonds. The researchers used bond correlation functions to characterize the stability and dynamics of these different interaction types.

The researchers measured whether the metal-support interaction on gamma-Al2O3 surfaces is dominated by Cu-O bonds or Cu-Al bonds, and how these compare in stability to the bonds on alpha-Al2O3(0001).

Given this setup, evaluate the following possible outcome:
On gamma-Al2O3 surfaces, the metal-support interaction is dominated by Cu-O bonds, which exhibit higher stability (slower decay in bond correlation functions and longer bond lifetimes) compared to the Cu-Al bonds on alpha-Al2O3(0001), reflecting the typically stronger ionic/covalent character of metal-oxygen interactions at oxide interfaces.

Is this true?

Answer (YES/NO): YES